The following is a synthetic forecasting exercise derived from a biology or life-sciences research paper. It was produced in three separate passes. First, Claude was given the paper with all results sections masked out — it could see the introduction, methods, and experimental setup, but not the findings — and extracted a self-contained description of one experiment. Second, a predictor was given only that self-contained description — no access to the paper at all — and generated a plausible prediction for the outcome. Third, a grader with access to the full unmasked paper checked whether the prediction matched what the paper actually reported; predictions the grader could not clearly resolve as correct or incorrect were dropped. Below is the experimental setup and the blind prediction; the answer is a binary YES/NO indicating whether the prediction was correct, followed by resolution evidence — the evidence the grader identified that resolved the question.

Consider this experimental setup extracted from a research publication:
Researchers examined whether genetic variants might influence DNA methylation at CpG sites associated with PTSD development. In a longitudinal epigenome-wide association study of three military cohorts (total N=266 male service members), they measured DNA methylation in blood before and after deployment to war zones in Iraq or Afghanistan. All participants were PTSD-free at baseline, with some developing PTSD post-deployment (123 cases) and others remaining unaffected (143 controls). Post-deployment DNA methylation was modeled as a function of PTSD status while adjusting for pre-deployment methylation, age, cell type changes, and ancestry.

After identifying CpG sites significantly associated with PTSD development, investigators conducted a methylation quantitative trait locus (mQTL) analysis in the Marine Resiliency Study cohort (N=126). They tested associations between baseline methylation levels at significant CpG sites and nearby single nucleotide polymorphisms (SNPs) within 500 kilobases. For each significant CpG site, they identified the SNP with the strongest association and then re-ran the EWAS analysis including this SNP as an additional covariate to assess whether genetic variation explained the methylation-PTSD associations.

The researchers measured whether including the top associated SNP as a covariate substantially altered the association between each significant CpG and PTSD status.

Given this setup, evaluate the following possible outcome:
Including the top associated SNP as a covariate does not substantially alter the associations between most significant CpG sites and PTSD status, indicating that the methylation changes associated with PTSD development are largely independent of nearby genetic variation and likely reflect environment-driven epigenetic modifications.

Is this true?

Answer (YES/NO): YES